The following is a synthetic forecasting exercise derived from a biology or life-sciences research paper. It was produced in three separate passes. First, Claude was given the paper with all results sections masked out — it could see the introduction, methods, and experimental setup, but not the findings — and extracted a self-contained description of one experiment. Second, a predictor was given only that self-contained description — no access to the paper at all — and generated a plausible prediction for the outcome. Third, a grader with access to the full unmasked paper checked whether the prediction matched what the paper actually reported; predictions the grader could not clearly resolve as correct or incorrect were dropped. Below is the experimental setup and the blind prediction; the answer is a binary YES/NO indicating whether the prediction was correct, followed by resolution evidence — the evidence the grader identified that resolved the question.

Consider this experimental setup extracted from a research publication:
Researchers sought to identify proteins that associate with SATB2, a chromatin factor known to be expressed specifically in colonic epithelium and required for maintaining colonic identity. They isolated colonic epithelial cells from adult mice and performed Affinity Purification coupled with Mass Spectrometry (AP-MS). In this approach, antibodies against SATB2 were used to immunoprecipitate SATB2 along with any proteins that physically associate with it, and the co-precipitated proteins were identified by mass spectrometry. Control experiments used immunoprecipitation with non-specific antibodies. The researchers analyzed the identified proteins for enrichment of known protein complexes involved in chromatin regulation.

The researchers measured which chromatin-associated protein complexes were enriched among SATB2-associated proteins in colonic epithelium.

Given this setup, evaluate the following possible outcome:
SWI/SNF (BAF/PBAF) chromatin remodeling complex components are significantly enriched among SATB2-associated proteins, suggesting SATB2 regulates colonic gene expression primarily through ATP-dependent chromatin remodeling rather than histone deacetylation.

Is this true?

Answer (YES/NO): NO